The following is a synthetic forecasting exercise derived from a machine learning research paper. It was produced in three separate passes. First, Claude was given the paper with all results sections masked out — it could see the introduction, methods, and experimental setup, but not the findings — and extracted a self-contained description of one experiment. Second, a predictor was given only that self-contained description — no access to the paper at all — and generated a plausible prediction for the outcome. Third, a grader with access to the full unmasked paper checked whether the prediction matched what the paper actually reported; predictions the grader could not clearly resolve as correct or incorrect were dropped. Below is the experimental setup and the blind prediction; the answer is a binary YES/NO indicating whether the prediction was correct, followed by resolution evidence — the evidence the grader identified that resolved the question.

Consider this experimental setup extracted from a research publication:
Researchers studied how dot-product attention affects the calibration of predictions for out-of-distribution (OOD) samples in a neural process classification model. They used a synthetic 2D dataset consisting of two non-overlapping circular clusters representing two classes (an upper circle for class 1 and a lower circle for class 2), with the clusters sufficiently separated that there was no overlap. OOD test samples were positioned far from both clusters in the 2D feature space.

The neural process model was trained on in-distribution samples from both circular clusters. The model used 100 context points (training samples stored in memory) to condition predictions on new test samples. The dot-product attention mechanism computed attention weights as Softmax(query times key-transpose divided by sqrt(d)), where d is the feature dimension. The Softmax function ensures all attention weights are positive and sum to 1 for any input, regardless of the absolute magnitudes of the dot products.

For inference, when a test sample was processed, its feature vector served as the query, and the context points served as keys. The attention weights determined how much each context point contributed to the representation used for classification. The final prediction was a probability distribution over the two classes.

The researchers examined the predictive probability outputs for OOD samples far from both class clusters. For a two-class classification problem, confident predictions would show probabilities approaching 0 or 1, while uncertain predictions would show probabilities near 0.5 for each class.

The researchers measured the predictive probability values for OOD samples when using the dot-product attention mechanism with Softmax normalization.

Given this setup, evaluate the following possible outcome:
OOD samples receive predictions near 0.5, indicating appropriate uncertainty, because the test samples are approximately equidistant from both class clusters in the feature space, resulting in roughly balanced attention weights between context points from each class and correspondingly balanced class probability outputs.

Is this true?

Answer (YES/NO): NO